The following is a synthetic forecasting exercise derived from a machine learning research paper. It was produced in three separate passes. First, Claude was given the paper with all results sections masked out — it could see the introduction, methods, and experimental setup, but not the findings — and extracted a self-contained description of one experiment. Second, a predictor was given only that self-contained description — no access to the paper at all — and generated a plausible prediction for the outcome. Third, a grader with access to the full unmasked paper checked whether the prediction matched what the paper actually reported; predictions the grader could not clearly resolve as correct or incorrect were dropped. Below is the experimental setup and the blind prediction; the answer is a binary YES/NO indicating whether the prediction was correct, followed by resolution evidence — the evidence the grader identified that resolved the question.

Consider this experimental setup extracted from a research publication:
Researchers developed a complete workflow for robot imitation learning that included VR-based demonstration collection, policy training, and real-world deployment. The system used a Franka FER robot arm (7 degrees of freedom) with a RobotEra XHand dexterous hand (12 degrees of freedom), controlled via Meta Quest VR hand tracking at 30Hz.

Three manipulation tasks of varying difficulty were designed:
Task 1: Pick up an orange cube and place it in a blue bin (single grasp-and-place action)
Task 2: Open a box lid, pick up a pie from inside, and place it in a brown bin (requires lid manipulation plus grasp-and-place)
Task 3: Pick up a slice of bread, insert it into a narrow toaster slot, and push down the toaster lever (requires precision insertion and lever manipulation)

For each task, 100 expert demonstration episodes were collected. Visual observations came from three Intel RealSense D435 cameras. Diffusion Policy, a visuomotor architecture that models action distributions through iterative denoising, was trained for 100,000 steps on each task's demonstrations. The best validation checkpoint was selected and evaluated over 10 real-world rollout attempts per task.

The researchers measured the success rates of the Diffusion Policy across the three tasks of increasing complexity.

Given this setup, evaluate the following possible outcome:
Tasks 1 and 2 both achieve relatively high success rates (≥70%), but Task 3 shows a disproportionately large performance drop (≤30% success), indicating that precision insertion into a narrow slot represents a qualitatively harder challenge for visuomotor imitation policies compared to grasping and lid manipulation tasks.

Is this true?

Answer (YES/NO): NO